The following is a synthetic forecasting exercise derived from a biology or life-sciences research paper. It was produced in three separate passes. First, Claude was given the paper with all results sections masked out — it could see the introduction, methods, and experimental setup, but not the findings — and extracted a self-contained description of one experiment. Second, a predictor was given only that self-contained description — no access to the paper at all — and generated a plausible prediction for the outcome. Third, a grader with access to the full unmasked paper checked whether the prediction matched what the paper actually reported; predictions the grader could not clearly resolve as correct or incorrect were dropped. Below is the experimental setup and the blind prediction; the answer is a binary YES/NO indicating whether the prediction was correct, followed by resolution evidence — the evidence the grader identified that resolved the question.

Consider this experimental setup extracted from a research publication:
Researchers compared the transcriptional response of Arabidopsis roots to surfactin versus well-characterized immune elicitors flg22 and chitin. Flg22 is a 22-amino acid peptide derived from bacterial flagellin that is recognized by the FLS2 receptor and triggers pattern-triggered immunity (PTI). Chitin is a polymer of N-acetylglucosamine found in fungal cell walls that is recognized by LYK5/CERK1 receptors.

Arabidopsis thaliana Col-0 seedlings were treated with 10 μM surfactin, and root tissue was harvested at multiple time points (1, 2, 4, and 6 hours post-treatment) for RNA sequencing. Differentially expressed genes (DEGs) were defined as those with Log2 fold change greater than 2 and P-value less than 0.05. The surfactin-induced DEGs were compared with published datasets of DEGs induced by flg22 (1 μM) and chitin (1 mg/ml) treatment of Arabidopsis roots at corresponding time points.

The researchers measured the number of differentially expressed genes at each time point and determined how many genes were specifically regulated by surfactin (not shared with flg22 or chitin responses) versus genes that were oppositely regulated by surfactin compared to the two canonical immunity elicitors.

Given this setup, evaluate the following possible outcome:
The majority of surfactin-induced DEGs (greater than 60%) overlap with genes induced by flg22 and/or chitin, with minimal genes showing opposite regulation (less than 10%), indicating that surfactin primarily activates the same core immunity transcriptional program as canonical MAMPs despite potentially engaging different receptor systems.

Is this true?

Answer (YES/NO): NO